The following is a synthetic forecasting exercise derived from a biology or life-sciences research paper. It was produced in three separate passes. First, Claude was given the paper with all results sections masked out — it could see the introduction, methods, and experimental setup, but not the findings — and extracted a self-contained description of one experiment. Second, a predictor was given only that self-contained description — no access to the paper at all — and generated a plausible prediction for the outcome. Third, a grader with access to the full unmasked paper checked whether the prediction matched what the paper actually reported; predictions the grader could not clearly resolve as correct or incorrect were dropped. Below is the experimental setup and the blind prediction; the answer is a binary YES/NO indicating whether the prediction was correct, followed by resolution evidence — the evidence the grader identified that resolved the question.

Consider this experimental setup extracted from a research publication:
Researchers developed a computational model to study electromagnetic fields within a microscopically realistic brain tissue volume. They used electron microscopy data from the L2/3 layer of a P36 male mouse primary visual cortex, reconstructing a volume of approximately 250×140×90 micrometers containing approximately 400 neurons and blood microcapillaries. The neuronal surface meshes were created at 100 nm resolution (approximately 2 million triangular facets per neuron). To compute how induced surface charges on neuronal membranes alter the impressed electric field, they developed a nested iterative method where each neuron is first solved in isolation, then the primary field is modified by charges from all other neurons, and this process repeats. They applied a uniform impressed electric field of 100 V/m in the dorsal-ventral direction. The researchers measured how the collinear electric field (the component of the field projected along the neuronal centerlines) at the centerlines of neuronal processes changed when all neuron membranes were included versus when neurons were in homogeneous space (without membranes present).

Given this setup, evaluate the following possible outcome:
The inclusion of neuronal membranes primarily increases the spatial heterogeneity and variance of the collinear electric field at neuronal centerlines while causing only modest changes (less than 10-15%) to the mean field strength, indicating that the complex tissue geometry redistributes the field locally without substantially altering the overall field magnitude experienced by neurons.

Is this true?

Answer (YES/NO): NO